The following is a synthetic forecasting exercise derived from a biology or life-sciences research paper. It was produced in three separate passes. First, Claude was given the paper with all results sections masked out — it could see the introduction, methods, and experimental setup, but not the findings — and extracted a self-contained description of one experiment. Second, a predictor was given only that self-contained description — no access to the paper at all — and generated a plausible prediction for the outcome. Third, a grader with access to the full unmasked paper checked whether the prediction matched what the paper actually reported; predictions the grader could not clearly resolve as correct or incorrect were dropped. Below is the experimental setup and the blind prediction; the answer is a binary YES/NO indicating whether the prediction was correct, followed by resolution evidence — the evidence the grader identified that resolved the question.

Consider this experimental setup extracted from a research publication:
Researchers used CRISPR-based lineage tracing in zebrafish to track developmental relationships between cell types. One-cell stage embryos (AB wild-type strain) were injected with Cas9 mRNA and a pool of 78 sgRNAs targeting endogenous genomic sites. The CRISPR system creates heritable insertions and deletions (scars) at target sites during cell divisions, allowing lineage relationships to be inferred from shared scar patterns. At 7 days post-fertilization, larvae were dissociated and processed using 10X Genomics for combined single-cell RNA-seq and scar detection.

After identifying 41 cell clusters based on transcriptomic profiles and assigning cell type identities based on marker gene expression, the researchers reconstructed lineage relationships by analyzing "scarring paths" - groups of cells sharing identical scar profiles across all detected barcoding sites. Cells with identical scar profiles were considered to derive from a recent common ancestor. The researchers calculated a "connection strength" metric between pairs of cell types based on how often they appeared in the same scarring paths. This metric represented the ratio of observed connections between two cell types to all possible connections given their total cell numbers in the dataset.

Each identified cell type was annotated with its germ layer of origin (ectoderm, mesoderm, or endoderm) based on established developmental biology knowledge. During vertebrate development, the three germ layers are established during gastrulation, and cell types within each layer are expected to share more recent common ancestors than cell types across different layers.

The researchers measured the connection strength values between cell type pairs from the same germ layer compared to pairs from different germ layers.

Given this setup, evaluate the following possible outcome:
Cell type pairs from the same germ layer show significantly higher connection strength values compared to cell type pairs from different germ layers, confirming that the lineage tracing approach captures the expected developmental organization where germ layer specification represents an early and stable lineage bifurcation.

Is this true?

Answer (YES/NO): YES